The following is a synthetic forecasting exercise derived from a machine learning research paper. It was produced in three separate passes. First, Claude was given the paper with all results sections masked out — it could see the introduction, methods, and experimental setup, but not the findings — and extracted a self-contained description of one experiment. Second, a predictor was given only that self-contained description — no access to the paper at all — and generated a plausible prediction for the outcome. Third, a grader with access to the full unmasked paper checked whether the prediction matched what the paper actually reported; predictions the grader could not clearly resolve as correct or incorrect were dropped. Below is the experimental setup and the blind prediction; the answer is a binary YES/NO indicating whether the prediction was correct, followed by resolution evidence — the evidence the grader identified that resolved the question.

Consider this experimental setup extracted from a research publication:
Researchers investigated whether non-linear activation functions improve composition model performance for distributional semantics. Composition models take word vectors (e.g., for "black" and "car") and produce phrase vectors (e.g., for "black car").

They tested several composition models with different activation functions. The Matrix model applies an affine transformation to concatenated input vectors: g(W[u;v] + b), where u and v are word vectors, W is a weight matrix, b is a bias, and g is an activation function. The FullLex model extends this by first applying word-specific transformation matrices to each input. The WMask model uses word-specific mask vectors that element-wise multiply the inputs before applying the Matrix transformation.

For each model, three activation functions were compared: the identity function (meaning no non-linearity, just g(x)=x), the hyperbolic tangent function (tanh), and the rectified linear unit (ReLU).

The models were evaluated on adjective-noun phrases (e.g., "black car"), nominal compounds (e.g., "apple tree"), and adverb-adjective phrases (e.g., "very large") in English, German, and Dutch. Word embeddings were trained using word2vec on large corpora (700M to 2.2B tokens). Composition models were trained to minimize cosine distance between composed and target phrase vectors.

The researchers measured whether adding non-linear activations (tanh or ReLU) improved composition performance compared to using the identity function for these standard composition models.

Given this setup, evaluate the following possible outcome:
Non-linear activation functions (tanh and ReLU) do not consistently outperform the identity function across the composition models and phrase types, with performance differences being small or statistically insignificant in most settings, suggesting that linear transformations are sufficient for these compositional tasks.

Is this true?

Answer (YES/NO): NO